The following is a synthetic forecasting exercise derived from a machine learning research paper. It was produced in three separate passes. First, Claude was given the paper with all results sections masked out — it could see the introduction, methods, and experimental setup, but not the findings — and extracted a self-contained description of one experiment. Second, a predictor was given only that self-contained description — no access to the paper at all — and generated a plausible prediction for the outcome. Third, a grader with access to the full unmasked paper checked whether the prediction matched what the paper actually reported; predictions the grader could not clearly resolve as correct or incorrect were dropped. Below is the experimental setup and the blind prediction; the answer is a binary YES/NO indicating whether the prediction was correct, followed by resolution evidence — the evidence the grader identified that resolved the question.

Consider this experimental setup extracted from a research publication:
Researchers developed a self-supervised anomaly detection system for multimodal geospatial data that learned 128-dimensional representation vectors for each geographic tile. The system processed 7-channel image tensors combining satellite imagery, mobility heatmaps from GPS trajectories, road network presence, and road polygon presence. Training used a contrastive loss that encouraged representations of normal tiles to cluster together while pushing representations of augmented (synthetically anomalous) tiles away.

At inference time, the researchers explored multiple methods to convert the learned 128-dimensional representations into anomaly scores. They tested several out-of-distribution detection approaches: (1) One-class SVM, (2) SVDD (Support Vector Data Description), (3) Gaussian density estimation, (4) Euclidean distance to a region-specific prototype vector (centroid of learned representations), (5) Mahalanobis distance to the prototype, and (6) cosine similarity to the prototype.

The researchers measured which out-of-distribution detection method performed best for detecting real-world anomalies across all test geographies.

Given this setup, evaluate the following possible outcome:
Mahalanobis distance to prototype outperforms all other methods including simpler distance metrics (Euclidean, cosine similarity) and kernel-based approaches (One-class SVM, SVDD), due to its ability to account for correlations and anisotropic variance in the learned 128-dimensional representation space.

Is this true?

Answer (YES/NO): NO